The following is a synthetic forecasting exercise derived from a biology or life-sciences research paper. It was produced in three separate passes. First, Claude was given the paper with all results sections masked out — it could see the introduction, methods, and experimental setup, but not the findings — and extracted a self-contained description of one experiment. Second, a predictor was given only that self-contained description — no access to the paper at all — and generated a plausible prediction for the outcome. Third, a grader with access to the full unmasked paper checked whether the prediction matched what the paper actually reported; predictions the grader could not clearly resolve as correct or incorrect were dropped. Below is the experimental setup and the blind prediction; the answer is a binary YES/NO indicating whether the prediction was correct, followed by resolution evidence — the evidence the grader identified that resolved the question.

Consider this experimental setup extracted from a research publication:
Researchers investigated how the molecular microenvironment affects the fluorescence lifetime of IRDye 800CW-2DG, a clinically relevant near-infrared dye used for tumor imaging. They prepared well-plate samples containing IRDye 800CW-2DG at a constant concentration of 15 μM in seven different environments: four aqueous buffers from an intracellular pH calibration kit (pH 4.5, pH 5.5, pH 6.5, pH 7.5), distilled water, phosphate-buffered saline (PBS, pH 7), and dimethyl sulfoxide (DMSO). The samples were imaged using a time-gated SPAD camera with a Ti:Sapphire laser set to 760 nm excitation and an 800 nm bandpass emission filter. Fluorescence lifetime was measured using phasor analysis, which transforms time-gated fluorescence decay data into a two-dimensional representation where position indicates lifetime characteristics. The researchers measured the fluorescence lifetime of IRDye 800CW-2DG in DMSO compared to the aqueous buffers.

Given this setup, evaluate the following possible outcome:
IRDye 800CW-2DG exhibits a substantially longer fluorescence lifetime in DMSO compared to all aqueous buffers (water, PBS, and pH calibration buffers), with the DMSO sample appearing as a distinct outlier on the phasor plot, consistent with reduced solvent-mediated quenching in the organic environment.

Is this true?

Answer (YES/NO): YES